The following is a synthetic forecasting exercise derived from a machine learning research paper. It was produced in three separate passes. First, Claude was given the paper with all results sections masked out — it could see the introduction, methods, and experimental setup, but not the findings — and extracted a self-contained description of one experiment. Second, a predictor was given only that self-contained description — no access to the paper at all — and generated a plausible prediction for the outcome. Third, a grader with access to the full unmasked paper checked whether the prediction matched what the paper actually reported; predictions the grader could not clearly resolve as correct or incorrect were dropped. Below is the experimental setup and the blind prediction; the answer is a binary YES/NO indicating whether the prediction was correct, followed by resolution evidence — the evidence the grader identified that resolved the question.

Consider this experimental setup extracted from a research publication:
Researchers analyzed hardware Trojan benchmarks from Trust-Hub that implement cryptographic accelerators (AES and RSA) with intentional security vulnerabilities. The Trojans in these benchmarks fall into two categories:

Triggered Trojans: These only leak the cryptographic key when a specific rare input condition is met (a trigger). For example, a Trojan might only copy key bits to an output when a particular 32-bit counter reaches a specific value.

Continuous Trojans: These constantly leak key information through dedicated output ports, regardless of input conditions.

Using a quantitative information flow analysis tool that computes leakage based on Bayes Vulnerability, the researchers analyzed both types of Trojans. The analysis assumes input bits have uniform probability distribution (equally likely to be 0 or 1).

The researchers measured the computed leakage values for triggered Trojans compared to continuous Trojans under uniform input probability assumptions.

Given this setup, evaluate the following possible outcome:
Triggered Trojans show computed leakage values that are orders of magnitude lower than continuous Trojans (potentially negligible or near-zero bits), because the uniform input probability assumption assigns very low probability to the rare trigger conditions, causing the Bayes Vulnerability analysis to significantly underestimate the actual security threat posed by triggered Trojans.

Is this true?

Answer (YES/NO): NO